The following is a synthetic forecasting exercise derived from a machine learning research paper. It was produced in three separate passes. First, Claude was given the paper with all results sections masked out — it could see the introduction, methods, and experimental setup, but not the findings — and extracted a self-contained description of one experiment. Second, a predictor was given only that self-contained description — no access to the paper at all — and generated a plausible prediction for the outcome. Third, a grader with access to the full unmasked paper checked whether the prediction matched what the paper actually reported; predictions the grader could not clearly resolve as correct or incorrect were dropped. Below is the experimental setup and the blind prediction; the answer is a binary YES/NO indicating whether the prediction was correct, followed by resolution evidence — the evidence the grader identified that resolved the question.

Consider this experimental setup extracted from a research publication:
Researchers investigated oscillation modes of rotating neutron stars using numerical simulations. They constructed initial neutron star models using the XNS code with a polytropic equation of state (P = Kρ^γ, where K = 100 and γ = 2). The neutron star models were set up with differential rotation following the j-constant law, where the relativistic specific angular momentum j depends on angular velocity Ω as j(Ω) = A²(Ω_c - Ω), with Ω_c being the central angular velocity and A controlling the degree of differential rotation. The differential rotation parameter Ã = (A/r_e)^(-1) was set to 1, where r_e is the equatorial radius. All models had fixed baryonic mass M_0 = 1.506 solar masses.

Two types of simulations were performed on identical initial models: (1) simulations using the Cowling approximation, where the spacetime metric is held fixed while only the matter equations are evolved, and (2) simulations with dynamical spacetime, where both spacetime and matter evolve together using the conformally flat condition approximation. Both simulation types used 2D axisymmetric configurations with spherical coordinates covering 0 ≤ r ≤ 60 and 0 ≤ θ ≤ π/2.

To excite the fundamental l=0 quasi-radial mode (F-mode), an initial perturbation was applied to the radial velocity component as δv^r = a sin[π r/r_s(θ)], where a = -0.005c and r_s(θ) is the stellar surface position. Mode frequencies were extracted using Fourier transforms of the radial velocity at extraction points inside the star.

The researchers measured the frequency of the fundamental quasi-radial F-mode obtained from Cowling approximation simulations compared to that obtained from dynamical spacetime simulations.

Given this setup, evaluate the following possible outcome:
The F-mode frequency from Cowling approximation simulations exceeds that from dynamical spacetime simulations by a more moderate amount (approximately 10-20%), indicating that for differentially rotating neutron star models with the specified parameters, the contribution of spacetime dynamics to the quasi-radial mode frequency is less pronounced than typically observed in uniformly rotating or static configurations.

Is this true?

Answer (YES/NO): NO